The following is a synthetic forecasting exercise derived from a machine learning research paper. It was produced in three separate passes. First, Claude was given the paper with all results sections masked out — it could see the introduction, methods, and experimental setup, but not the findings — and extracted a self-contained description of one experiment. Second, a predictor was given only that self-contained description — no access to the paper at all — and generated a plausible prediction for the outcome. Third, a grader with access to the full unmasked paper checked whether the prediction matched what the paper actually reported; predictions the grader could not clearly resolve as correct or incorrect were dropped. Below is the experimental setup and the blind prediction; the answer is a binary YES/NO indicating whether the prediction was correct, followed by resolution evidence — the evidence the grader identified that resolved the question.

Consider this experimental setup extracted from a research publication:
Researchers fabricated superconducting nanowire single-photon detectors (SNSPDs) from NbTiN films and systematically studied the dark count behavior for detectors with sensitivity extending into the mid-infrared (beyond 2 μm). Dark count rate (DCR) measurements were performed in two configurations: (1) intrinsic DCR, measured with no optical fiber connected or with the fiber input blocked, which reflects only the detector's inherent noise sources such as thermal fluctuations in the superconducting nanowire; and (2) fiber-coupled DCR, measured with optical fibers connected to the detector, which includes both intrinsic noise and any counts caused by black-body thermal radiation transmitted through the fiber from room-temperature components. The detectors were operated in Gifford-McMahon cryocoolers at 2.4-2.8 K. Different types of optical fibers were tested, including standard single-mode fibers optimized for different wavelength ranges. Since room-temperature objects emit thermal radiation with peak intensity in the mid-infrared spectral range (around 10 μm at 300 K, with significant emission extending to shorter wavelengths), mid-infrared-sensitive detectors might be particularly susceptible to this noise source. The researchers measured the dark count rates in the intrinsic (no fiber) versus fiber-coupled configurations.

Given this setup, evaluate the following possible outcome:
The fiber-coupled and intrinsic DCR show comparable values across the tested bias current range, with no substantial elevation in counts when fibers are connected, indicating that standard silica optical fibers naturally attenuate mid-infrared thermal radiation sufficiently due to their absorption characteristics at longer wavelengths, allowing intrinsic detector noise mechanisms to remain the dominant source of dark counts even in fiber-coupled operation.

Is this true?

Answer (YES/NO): NO